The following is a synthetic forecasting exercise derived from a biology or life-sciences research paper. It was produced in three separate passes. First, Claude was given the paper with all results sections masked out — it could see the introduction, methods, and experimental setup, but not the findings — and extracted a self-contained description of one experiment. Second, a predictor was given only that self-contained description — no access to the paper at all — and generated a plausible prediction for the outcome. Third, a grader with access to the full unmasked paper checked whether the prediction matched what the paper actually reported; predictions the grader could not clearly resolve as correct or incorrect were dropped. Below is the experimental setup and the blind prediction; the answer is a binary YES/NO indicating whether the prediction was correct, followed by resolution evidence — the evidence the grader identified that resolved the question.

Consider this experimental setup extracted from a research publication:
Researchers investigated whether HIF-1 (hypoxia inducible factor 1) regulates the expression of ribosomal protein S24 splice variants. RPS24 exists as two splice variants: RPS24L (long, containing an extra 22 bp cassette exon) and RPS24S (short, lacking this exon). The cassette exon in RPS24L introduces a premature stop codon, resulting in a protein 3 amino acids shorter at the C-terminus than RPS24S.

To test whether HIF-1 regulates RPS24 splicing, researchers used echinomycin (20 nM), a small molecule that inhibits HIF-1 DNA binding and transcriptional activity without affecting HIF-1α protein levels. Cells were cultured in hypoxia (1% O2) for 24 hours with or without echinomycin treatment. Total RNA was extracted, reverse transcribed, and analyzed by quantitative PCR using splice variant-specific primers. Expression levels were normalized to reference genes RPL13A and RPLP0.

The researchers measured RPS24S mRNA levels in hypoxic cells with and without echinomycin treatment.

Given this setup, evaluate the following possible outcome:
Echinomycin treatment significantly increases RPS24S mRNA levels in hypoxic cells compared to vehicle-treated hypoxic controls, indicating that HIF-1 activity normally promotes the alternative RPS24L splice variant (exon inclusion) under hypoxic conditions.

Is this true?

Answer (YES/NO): NO